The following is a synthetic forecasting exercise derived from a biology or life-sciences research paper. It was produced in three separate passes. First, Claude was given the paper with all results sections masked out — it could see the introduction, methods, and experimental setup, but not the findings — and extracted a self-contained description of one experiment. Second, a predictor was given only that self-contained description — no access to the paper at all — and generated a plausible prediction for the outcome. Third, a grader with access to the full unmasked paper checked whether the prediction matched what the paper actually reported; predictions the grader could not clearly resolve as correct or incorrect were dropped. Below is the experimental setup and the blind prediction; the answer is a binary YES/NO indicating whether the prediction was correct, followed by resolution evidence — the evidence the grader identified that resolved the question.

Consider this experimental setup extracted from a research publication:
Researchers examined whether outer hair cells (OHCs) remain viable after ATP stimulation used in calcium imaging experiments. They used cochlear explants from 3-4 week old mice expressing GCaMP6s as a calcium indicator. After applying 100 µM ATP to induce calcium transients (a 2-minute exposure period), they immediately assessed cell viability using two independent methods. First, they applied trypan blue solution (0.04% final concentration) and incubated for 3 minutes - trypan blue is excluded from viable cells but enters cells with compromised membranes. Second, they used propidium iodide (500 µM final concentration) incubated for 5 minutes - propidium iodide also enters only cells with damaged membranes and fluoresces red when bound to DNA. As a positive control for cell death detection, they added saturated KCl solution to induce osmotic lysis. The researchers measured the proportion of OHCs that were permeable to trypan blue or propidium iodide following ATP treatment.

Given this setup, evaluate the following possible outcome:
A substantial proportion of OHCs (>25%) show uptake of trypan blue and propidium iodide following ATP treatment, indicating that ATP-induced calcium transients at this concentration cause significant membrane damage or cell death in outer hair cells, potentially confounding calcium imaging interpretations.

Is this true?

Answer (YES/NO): NO